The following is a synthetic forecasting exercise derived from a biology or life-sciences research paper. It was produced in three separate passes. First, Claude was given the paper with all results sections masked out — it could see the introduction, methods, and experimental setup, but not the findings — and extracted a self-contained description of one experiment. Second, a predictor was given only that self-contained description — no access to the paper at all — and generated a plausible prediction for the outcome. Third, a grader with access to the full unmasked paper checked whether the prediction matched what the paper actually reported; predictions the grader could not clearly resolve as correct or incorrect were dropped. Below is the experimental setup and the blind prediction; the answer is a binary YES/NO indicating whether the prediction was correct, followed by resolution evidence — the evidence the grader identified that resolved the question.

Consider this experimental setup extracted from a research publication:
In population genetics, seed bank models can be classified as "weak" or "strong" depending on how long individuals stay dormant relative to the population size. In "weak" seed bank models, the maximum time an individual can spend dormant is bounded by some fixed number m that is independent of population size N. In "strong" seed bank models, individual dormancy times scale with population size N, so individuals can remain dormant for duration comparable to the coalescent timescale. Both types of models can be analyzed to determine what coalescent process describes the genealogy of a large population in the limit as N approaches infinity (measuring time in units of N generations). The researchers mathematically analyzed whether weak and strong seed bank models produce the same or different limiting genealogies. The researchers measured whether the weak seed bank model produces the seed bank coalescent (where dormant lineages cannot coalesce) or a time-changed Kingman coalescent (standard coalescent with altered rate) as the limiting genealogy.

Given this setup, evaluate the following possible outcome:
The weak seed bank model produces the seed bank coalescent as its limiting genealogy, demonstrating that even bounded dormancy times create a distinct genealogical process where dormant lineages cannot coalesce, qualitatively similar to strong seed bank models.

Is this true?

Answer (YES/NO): NO